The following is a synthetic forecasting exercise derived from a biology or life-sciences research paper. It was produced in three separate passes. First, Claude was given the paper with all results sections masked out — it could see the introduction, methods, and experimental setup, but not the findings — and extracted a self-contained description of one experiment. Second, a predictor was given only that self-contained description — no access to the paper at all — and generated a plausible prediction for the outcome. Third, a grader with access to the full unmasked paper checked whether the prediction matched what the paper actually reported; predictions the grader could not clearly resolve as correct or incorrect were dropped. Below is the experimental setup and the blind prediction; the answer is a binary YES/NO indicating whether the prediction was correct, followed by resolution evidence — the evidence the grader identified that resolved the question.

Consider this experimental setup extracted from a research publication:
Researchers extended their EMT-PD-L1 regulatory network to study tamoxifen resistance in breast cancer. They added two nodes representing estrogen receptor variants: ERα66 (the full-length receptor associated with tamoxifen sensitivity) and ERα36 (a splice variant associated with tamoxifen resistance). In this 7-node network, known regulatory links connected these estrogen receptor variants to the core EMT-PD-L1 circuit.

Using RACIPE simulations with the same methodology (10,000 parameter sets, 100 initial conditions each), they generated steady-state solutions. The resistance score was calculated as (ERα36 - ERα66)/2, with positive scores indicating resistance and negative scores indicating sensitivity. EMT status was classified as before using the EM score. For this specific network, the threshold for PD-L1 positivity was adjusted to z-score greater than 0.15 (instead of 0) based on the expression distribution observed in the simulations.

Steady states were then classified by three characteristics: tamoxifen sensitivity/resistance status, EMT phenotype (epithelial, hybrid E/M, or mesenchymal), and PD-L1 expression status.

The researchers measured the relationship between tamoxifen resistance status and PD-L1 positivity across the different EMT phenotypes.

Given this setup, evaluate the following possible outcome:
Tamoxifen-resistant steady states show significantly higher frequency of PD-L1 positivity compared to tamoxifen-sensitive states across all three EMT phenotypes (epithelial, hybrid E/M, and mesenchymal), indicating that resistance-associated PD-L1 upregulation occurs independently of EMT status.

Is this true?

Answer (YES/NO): NO